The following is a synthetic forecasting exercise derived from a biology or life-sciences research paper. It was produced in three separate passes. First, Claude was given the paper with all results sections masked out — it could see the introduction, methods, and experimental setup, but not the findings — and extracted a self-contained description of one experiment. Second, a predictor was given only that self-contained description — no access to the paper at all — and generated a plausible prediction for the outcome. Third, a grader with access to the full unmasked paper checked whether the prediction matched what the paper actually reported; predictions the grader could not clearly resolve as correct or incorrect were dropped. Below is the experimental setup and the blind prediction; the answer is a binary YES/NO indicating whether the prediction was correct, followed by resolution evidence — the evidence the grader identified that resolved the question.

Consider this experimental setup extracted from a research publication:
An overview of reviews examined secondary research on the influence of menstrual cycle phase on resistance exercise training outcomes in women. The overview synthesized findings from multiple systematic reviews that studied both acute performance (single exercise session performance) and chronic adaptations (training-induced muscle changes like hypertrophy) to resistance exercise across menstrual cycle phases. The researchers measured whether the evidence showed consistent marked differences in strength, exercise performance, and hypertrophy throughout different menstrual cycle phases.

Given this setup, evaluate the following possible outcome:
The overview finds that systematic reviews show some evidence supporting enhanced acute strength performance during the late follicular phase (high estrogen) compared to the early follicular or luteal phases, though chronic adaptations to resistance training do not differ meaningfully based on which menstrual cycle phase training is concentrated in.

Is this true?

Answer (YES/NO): NO